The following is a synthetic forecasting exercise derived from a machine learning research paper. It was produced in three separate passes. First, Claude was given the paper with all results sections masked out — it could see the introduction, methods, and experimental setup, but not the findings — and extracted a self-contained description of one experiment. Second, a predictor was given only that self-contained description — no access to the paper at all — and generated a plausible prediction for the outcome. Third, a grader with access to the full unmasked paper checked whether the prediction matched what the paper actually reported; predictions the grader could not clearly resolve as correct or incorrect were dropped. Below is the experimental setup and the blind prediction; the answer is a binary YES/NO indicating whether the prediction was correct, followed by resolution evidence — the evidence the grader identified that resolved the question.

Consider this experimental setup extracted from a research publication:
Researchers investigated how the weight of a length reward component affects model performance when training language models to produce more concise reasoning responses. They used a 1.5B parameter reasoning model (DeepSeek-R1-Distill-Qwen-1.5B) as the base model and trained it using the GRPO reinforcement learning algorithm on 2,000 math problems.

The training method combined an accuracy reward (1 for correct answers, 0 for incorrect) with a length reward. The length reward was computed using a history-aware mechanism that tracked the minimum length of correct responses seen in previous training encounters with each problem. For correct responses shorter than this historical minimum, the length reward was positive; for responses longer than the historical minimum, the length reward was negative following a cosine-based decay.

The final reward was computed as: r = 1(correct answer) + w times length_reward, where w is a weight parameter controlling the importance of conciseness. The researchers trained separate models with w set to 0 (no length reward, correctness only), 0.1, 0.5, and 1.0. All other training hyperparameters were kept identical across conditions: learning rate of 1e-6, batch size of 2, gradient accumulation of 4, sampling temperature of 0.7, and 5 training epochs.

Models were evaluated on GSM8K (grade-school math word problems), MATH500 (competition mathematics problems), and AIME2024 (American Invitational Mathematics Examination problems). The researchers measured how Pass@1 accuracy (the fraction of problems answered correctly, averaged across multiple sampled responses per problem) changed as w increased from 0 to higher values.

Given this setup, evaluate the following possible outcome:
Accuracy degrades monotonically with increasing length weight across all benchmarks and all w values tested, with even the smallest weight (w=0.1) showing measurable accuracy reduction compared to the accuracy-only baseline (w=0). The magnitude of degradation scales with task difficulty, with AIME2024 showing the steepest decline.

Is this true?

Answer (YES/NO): NO